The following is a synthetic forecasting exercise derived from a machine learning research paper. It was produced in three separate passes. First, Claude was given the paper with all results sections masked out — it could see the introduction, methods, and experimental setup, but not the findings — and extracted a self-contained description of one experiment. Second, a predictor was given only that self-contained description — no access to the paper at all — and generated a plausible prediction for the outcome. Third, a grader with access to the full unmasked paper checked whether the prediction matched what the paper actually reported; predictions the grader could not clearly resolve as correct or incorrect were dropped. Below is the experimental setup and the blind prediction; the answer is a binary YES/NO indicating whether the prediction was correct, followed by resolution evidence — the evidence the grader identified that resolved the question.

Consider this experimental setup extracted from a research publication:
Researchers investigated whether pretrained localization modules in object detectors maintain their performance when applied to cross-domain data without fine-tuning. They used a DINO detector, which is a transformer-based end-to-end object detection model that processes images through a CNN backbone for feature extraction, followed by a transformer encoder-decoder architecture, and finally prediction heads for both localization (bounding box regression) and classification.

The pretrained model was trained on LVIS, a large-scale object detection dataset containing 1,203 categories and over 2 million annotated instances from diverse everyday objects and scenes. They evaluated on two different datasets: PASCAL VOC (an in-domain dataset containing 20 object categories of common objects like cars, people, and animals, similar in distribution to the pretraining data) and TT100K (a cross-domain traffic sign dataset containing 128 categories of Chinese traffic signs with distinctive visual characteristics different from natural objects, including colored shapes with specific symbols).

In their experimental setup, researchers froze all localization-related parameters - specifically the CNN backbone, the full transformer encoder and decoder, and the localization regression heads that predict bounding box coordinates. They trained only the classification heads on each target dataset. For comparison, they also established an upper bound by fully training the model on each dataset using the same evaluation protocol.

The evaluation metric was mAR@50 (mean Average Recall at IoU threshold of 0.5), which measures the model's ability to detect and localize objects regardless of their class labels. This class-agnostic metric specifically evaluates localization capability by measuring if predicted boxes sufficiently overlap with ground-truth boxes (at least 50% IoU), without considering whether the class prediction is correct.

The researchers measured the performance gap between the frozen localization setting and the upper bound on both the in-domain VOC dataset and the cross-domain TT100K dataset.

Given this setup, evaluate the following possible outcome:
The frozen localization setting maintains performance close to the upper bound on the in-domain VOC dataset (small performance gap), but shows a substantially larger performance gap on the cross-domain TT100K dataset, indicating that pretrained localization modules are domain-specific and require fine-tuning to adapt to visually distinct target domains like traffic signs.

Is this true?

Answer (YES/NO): NO